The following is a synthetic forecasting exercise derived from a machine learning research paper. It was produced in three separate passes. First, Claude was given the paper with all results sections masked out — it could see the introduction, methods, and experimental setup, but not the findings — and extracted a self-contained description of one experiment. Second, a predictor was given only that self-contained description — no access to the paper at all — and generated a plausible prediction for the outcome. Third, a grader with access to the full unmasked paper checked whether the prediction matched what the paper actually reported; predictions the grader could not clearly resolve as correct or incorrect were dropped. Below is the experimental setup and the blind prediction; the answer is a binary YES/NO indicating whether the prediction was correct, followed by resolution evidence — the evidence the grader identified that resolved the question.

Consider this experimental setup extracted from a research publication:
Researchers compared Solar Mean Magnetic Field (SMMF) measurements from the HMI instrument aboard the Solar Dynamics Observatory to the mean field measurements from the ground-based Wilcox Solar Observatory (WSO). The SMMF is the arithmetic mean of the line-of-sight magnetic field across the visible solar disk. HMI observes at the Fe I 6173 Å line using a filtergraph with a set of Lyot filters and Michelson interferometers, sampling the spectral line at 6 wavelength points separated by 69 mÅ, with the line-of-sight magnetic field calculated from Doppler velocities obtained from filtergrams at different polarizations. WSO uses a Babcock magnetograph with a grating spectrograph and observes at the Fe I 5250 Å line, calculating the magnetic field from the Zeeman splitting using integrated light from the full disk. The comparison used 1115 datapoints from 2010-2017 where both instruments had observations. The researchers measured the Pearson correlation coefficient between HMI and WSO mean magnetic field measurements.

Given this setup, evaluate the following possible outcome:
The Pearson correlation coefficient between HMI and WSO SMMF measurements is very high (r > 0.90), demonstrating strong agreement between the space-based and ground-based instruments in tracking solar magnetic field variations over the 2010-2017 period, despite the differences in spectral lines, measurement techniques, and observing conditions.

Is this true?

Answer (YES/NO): NO